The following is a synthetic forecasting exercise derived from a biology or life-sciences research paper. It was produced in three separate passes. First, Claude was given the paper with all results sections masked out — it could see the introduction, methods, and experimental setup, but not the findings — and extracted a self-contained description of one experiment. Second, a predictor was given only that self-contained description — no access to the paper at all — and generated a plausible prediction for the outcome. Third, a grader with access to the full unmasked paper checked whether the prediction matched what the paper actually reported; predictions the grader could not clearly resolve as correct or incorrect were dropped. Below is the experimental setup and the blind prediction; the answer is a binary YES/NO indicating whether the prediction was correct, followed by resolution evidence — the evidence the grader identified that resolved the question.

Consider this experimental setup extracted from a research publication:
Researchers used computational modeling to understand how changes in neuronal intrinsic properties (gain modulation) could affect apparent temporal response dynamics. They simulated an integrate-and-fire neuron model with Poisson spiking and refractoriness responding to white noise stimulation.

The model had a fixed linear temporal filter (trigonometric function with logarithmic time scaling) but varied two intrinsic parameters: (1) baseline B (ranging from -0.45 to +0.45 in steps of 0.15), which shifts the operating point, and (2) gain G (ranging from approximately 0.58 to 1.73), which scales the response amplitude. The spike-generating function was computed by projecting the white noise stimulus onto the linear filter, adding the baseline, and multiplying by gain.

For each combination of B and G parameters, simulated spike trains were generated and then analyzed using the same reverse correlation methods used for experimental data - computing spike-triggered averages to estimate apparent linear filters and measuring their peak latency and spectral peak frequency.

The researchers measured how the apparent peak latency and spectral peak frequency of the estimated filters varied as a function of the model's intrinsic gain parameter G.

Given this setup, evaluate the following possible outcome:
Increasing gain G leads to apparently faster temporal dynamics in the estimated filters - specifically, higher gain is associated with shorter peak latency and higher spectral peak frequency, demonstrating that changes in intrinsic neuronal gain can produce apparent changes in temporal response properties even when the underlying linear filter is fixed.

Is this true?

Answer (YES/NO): NO